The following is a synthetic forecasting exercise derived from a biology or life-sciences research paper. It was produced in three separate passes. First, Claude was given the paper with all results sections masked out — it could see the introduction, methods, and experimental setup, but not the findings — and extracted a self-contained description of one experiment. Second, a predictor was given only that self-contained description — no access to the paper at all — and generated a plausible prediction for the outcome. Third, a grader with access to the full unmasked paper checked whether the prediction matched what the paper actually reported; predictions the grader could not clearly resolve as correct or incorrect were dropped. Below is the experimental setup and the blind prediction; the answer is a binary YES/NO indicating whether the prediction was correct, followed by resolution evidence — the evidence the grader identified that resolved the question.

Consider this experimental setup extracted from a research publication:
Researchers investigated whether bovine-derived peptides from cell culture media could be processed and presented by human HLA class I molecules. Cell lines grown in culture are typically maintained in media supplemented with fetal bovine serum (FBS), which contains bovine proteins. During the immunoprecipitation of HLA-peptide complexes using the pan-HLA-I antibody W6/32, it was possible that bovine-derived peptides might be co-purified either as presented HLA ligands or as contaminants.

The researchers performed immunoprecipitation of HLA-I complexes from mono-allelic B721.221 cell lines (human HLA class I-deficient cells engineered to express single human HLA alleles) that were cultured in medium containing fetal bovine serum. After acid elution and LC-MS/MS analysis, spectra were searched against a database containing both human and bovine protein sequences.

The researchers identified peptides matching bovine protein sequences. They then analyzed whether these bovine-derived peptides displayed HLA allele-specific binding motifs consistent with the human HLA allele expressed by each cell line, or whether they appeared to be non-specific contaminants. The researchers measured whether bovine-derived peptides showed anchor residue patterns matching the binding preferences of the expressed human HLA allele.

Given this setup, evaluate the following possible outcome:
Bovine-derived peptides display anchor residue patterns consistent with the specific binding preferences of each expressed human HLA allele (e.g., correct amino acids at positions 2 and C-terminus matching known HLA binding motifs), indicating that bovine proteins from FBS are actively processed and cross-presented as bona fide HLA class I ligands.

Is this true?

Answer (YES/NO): YES